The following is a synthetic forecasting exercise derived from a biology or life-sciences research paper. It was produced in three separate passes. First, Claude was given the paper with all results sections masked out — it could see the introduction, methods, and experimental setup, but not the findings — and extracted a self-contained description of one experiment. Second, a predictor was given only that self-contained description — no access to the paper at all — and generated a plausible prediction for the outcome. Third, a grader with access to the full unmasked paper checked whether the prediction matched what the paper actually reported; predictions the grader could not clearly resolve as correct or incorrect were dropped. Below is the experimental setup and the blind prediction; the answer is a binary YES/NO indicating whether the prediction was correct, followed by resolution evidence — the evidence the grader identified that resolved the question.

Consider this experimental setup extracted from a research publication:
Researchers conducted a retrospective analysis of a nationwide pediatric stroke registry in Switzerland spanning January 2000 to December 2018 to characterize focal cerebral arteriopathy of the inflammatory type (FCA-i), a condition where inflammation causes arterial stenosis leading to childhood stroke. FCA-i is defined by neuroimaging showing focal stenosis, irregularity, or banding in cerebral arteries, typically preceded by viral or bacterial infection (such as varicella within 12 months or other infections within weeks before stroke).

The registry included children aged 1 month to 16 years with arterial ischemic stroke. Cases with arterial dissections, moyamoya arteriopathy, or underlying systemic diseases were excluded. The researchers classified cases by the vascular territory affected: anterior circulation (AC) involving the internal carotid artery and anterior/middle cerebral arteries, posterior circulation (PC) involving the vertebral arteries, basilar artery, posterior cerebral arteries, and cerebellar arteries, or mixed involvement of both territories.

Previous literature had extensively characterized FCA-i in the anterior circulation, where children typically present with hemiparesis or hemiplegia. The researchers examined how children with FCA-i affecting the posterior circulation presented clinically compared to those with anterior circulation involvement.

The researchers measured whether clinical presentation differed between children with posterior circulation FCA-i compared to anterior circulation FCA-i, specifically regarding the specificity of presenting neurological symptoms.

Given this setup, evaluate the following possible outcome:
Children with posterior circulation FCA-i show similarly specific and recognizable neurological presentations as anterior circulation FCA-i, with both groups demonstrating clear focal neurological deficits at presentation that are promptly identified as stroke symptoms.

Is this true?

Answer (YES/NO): NO